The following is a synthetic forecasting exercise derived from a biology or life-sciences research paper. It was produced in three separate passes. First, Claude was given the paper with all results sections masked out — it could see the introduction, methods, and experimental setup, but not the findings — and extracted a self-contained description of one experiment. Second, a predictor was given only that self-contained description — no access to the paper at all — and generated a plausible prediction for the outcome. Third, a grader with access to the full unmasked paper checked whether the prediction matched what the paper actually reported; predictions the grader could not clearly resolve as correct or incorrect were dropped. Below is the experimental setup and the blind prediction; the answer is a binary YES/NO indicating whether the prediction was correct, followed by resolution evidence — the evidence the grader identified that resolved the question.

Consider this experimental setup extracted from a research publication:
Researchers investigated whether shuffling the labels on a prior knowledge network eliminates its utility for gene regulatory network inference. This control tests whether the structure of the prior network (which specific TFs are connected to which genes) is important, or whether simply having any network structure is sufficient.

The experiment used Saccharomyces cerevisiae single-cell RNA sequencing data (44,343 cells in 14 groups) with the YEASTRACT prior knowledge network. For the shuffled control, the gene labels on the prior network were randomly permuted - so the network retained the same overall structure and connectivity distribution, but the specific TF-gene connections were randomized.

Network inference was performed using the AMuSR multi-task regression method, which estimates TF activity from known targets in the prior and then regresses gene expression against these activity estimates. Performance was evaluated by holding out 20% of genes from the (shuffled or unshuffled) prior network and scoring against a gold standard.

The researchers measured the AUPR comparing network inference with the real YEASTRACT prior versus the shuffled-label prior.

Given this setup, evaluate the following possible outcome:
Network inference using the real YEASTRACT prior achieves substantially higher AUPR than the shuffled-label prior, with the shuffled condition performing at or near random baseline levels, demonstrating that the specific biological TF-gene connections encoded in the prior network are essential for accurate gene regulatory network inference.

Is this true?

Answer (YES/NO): YES